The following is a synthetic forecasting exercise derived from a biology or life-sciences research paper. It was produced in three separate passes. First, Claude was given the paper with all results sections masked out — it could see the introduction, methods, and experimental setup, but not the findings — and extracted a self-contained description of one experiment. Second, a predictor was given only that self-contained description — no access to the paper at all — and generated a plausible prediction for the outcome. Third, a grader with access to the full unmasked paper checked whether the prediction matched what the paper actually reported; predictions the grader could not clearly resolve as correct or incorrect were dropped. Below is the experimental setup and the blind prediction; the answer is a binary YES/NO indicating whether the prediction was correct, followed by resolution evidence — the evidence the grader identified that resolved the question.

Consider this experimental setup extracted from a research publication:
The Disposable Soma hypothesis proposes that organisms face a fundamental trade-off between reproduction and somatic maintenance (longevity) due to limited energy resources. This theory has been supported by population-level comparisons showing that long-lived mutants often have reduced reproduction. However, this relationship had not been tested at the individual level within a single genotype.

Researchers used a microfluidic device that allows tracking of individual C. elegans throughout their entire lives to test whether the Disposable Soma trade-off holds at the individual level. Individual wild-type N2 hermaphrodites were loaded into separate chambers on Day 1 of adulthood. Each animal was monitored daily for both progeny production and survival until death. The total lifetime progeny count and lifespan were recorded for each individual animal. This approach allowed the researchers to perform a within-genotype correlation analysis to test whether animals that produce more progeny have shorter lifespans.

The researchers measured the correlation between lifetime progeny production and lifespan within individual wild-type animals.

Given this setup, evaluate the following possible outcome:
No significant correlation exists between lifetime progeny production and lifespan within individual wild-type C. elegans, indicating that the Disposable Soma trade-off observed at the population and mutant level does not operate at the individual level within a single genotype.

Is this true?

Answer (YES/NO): NO